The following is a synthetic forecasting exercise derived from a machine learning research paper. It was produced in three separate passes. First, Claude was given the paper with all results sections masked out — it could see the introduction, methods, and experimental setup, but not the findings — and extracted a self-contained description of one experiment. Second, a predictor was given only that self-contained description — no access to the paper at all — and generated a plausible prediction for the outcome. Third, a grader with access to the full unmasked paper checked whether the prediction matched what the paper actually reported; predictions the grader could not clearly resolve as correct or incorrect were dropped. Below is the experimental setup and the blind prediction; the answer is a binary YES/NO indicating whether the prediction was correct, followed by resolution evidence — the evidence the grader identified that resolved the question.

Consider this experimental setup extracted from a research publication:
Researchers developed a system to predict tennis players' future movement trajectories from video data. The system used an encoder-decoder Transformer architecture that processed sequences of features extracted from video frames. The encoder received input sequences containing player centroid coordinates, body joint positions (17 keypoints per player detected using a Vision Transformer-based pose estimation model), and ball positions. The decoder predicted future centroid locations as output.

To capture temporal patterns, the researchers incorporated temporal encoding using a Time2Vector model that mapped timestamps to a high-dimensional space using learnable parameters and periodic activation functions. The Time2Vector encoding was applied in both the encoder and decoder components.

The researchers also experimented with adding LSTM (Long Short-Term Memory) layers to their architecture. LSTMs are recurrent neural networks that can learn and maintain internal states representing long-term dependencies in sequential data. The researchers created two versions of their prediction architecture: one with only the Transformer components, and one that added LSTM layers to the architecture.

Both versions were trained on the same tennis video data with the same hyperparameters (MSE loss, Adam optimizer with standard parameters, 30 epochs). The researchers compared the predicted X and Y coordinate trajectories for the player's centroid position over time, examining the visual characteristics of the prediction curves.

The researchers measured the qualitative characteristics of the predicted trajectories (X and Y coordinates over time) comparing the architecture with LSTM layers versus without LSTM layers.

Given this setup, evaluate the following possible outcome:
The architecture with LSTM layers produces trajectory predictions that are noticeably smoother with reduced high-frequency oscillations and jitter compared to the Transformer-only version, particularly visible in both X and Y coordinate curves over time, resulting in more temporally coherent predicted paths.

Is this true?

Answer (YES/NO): YES